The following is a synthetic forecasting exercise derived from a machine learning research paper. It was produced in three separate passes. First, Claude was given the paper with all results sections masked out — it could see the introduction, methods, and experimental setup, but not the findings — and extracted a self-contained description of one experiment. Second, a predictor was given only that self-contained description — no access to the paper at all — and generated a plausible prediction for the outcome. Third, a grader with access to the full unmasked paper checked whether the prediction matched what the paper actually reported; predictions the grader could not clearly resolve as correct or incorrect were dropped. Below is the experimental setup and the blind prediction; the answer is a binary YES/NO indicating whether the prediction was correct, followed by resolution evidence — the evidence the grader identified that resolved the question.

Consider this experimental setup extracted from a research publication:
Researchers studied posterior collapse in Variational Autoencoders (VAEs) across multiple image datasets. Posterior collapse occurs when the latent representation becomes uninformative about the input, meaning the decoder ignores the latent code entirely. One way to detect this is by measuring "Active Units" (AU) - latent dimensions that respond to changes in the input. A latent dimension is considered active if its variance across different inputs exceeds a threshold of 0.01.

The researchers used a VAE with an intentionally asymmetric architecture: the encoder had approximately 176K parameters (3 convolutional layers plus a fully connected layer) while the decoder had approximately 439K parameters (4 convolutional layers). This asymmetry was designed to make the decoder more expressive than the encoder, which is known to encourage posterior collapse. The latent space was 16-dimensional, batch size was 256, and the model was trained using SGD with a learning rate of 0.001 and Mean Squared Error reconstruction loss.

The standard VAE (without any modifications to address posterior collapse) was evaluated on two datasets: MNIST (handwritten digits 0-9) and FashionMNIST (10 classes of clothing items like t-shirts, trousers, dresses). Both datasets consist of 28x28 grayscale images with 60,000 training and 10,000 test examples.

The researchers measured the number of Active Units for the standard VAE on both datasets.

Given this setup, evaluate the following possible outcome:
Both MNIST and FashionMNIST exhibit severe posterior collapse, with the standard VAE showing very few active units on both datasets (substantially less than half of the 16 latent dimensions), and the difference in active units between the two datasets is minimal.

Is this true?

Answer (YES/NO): NO